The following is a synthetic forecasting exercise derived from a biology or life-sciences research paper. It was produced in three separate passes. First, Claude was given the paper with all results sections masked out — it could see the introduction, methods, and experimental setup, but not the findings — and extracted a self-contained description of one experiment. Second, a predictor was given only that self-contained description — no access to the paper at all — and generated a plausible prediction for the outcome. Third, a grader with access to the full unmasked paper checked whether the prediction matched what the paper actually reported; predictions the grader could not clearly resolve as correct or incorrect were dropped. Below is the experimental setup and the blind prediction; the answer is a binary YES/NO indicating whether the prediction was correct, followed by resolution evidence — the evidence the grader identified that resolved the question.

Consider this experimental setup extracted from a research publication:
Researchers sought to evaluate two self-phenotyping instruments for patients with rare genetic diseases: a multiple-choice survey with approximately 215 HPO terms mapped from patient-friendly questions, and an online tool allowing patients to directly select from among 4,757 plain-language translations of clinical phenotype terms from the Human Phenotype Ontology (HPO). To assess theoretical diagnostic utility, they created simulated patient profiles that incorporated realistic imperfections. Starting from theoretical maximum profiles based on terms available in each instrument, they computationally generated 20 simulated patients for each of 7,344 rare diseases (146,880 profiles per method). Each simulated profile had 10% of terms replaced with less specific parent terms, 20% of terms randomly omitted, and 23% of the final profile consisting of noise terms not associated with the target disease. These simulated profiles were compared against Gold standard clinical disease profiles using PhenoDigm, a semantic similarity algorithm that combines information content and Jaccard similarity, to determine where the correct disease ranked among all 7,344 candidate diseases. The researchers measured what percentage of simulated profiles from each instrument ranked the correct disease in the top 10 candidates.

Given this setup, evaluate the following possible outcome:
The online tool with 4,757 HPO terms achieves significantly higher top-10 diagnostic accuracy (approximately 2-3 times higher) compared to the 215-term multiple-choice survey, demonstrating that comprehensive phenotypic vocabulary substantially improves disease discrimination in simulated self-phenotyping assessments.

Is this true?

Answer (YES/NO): YES